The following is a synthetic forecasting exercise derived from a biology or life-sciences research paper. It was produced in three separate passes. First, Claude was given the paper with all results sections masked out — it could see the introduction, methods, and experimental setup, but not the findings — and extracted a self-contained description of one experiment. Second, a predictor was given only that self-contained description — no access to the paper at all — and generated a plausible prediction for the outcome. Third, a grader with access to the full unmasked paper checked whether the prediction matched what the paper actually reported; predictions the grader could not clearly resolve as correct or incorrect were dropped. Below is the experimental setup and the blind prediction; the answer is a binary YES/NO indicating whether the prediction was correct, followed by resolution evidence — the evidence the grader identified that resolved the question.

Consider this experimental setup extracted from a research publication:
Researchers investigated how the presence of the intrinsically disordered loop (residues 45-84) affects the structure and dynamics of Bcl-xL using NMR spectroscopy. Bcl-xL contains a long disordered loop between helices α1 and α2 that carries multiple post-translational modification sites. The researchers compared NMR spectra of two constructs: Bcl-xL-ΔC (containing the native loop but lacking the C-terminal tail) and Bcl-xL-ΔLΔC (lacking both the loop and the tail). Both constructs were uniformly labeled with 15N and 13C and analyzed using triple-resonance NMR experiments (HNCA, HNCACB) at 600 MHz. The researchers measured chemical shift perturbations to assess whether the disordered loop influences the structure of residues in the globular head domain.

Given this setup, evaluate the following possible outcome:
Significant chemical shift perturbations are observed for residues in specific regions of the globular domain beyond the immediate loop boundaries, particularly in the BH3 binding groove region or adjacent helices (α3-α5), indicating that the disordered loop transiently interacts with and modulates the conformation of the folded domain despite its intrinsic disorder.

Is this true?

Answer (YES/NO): NO